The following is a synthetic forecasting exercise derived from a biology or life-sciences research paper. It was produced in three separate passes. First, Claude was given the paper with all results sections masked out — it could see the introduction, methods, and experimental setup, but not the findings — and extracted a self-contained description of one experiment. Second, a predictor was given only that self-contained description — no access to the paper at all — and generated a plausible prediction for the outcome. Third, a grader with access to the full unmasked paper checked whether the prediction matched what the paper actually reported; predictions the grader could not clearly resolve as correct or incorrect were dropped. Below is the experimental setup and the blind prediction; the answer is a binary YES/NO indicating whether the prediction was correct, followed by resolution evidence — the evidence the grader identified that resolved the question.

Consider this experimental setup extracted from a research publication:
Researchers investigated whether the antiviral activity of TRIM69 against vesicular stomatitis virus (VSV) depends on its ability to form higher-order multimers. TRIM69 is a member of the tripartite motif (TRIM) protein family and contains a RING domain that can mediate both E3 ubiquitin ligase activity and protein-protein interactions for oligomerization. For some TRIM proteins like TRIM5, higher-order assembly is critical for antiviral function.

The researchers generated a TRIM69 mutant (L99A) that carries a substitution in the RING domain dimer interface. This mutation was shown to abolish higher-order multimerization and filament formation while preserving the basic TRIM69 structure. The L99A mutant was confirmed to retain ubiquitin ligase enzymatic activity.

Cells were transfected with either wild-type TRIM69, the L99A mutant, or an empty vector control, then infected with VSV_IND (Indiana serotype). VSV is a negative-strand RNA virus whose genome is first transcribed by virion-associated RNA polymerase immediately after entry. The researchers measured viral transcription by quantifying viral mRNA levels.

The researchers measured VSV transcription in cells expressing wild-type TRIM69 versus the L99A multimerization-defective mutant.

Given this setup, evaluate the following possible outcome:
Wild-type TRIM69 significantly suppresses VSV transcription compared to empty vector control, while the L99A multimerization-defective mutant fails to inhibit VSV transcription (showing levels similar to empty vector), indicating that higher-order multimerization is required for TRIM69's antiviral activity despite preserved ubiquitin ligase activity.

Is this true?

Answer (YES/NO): YES